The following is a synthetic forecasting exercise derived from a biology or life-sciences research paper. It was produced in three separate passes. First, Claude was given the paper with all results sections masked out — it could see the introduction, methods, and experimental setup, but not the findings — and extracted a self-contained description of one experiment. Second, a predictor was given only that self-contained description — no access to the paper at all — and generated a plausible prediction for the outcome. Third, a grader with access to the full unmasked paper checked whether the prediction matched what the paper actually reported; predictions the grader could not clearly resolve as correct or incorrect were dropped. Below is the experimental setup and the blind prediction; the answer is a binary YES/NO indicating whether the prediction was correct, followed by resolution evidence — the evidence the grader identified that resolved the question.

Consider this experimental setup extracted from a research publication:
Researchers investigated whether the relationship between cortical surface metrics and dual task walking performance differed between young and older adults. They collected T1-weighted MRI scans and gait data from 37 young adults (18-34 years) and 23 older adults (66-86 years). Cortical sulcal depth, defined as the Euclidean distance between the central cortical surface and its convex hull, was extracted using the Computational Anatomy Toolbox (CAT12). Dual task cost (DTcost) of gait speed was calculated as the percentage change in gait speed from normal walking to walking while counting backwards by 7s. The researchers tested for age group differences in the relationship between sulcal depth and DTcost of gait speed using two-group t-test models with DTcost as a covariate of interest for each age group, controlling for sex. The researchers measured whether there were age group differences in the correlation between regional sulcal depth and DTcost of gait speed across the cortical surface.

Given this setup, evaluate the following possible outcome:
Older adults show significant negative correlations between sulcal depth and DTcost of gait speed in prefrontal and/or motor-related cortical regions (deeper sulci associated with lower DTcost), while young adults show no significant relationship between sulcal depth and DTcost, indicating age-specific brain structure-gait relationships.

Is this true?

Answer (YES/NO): YES